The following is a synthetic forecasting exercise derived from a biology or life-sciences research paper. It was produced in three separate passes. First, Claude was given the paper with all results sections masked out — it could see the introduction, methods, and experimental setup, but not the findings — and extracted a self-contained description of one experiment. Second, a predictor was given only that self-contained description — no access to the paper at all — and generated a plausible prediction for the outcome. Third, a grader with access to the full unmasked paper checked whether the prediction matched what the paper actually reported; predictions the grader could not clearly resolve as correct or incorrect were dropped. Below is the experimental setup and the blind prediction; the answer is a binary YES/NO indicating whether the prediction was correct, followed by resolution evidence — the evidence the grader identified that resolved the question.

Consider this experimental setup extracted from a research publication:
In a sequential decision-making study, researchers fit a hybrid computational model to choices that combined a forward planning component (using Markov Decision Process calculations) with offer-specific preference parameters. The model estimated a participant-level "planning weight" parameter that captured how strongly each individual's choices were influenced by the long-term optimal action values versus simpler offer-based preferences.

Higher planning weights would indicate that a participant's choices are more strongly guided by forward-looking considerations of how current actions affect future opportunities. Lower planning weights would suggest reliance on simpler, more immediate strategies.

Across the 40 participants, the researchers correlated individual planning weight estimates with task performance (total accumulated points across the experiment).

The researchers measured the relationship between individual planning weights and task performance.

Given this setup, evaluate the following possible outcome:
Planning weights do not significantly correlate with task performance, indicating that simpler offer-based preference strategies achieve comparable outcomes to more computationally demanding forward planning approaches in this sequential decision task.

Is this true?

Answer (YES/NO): NO